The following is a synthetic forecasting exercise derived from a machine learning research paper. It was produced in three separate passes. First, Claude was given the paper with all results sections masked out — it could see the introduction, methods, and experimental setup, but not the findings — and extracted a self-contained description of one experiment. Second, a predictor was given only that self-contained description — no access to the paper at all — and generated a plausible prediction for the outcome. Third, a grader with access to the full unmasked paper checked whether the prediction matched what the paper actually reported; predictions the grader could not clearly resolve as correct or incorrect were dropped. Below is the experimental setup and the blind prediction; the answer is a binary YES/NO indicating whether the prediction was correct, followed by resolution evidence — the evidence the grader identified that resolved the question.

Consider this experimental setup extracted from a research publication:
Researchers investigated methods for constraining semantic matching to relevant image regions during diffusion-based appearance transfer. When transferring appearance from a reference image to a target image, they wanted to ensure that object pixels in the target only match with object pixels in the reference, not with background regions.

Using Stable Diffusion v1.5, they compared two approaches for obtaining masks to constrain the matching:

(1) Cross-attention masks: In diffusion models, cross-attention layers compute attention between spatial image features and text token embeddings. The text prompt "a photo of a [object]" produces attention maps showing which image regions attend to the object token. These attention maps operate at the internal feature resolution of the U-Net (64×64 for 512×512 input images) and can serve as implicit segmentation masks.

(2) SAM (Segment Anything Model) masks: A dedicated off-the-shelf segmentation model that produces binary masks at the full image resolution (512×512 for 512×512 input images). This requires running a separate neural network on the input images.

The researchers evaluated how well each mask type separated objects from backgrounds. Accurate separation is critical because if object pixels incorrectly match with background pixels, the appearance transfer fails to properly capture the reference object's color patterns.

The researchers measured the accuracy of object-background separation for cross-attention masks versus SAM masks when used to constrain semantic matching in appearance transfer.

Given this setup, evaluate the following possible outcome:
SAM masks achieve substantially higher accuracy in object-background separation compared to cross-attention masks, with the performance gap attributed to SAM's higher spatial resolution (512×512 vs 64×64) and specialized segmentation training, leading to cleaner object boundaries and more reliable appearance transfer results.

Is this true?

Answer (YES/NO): YES